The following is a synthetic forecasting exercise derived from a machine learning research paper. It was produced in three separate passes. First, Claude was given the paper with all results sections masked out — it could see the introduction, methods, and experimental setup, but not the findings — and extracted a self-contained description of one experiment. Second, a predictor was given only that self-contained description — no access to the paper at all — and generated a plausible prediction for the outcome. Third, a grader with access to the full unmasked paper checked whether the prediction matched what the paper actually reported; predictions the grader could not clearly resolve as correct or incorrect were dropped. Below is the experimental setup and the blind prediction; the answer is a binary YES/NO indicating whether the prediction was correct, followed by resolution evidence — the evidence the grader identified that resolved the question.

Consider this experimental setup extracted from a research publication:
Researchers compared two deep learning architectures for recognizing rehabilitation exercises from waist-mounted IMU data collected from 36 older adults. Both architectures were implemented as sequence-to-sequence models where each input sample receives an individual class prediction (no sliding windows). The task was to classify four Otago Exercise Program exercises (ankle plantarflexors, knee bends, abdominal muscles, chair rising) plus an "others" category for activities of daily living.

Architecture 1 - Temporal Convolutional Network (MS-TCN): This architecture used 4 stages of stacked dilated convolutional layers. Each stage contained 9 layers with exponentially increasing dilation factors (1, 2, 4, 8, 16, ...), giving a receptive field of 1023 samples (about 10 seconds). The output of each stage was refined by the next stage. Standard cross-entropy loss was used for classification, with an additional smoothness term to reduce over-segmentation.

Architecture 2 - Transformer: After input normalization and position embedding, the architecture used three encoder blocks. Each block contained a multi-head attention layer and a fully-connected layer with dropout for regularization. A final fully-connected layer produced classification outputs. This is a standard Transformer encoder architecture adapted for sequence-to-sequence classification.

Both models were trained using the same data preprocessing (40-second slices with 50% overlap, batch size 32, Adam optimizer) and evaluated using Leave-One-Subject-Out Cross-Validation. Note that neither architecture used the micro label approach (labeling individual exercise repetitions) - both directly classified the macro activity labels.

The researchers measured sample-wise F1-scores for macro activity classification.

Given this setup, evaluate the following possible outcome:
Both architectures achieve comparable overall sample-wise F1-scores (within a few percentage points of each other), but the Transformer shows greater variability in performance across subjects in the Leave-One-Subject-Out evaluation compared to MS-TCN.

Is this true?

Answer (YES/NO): NO